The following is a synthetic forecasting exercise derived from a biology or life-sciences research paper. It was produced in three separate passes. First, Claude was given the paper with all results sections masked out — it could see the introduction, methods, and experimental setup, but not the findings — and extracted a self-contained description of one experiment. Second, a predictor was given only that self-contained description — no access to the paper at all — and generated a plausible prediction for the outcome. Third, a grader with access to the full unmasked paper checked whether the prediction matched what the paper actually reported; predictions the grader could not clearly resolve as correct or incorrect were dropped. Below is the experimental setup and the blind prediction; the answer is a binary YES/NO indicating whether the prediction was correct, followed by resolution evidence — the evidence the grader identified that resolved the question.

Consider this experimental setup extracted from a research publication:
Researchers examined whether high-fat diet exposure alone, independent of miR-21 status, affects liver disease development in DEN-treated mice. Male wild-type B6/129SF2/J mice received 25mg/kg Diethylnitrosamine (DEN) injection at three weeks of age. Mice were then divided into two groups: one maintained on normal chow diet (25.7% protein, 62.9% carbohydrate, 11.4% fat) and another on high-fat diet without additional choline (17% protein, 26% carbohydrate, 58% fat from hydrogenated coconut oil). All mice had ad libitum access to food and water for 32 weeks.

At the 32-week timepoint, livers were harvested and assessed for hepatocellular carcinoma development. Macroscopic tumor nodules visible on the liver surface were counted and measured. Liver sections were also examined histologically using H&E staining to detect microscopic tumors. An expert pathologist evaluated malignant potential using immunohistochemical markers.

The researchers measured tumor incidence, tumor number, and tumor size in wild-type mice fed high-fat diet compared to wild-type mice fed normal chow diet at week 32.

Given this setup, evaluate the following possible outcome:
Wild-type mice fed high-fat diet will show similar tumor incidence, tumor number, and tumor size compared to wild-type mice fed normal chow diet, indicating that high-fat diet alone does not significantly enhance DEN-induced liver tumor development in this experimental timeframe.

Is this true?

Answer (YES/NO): NO